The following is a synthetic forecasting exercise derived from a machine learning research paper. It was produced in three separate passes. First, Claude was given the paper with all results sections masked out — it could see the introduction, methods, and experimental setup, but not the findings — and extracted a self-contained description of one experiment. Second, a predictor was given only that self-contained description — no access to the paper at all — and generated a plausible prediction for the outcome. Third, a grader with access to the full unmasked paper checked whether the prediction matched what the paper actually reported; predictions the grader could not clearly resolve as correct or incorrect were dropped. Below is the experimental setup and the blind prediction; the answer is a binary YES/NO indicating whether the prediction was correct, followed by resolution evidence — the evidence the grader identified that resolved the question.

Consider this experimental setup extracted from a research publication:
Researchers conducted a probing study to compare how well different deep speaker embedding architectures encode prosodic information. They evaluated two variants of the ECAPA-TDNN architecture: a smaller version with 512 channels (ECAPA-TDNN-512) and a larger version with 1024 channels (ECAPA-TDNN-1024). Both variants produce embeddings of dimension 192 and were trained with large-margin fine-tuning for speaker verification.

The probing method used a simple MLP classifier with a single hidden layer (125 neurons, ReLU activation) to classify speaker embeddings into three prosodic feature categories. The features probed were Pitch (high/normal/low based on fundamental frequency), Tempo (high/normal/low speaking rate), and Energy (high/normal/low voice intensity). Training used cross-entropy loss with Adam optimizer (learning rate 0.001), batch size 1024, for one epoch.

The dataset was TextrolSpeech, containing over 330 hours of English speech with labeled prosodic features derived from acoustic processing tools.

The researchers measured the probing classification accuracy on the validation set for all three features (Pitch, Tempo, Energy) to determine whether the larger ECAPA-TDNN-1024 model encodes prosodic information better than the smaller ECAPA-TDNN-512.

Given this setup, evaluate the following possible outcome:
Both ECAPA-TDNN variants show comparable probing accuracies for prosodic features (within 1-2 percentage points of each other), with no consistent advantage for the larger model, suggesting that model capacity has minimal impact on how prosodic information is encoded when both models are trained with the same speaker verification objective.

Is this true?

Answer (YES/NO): YES